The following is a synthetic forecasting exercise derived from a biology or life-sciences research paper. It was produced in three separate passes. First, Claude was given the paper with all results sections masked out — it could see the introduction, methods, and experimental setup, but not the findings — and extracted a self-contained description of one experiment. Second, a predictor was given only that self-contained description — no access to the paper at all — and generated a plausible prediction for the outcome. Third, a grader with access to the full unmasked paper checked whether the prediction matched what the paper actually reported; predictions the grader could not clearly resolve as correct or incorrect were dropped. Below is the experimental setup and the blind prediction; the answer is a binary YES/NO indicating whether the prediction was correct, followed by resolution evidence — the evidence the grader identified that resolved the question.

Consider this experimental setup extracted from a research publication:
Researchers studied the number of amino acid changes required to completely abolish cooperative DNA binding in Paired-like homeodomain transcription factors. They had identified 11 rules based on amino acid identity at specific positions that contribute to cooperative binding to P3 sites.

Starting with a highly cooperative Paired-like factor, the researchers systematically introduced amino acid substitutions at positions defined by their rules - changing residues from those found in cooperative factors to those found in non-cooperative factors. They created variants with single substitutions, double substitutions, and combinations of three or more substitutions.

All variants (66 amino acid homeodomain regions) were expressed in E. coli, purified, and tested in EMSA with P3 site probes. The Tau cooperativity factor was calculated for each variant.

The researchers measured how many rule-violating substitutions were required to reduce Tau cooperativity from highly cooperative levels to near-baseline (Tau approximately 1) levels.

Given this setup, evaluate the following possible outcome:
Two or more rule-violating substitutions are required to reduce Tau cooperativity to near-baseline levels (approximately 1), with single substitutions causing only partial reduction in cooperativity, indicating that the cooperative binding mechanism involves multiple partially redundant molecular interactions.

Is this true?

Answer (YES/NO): NO